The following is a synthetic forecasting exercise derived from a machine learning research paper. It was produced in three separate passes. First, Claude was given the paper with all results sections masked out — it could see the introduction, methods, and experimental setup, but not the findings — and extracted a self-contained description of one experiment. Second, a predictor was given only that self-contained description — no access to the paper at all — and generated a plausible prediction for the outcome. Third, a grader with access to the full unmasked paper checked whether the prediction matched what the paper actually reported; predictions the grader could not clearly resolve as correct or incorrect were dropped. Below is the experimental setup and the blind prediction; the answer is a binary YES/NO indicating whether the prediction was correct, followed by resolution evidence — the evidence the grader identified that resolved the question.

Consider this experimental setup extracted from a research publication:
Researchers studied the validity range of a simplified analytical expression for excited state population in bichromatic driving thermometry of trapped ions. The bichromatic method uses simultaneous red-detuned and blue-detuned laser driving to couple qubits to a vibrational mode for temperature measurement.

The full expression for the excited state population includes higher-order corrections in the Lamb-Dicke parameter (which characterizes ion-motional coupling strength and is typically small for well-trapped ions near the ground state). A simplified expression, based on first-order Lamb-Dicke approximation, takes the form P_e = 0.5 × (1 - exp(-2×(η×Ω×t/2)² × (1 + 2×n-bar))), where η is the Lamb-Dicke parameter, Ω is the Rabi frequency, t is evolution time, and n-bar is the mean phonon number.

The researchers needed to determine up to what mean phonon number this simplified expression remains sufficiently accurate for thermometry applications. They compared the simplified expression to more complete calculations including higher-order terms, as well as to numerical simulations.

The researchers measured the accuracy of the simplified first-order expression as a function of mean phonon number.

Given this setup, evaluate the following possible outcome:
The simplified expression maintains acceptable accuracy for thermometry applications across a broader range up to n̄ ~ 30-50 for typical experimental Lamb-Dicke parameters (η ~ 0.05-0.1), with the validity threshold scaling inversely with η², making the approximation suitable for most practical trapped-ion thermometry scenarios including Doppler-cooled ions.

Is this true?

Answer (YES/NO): NO